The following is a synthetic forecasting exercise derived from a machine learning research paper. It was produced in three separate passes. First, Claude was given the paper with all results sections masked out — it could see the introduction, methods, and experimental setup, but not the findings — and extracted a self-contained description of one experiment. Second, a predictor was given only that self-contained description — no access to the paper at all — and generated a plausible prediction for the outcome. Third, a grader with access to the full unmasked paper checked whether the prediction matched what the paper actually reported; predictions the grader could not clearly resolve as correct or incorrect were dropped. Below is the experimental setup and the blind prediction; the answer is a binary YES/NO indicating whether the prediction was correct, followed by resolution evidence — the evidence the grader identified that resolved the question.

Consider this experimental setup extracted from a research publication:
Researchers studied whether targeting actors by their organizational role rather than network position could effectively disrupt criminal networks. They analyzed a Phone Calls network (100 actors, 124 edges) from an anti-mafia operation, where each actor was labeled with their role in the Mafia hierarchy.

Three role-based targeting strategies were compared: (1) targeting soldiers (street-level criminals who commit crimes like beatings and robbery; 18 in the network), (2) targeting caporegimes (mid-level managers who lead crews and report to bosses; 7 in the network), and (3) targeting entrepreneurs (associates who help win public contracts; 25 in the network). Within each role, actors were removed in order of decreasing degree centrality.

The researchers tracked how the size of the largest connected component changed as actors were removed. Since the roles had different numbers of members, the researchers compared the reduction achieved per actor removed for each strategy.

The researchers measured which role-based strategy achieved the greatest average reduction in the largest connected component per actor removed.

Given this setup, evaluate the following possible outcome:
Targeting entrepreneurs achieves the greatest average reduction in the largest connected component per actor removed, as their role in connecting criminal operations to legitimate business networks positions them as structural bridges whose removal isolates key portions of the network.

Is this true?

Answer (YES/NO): NO